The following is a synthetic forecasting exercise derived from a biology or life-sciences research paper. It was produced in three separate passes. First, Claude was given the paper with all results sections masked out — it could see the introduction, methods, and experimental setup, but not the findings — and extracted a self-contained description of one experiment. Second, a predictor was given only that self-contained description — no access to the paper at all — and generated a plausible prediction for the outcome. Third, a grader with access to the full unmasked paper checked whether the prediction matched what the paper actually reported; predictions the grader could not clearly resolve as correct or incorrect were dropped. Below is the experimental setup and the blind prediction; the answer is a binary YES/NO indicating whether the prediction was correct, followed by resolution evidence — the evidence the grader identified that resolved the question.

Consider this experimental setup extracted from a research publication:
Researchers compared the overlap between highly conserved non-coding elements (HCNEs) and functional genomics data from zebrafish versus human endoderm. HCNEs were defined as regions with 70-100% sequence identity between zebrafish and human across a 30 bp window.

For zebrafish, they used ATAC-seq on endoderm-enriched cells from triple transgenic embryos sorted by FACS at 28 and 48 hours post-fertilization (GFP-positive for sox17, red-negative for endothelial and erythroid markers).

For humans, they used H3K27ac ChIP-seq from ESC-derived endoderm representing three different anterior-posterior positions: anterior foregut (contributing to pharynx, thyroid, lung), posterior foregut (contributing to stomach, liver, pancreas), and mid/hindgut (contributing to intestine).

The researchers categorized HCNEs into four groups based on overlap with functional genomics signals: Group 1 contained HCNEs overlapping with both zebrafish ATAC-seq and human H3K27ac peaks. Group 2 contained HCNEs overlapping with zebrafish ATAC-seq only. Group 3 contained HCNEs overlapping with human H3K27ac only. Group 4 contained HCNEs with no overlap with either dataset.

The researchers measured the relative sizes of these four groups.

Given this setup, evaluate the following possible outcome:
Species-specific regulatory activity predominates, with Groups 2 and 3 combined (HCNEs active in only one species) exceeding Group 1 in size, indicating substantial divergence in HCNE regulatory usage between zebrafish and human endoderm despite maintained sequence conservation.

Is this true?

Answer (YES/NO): YES